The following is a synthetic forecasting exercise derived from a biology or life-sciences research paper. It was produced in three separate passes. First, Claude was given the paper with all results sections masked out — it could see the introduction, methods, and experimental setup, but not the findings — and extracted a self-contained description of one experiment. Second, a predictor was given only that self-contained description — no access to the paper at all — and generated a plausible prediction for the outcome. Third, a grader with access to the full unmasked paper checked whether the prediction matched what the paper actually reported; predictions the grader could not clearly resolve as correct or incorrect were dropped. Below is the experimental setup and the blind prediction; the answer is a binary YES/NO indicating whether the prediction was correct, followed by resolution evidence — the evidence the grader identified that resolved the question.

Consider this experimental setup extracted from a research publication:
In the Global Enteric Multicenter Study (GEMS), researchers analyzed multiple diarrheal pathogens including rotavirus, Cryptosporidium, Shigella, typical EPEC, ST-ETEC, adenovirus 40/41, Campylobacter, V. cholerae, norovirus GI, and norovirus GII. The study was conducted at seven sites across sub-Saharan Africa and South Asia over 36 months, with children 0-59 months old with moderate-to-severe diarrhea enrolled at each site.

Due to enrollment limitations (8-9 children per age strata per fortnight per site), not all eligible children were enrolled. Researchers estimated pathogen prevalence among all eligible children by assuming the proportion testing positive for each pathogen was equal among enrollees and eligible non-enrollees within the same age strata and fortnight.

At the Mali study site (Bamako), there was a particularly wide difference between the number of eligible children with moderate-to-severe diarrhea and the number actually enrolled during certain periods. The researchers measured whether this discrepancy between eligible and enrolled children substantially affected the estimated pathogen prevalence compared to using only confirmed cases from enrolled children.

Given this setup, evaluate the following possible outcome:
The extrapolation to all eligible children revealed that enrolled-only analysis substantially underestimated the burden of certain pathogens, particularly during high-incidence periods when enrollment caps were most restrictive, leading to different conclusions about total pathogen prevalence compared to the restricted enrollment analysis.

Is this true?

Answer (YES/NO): NO